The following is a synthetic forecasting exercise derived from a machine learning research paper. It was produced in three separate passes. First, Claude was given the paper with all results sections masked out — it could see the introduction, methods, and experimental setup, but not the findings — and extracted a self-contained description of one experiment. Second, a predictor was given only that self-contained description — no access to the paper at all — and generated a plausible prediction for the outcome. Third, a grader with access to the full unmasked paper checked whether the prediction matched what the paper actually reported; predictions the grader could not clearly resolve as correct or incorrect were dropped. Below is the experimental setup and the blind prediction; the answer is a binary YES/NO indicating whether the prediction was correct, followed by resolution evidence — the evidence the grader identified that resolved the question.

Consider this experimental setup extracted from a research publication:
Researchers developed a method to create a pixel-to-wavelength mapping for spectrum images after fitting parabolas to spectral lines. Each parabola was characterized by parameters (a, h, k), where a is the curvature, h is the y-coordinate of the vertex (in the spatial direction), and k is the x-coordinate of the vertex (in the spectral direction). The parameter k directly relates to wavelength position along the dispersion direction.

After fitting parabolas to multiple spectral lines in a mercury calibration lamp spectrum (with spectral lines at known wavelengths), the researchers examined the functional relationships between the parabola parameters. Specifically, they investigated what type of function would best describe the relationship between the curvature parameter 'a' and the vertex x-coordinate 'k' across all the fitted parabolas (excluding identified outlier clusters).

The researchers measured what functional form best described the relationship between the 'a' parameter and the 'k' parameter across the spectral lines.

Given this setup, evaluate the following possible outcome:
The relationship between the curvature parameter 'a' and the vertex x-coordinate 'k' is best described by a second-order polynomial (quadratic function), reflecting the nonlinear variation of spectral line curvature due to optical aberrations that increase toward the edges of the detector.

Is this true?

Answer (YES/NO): NO